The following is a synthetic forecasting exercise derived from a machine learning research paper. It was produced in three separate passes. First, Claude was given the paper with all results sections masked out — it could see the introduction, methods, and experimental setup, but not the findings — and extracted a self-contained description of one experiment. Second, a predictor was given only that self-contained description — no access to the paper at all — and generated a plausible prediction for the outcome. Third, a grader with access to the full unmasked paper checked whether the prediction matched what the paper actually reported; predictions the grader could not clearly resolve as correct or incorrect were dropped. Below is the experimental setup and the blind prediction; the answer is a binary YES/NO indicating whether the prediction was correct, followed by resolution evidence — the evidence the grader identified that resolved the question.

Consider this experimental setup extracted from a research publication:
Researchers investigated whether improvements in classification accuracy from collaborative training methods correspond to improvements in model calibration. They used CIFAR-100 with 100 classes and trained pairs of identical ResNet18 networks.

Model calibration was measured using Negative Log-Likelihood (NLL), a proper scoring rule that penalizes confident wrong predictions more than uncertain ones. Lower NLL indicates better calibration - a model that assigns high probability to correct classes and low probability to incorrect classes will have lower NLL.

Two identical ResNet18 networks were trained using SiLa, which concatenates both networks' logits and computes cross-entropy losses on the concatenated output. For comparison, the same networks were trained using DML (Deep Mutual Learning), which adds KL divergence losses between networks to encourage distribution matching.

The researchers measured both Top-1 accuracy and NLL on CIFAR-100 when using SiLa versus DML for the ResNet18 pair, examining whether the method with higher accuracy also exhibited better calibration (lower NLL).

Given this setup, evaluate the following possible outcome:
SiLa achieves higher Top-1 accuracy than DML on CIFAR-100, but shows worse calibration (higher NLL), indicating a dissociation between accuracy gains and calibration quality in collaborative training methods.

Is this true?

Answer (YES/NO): NO